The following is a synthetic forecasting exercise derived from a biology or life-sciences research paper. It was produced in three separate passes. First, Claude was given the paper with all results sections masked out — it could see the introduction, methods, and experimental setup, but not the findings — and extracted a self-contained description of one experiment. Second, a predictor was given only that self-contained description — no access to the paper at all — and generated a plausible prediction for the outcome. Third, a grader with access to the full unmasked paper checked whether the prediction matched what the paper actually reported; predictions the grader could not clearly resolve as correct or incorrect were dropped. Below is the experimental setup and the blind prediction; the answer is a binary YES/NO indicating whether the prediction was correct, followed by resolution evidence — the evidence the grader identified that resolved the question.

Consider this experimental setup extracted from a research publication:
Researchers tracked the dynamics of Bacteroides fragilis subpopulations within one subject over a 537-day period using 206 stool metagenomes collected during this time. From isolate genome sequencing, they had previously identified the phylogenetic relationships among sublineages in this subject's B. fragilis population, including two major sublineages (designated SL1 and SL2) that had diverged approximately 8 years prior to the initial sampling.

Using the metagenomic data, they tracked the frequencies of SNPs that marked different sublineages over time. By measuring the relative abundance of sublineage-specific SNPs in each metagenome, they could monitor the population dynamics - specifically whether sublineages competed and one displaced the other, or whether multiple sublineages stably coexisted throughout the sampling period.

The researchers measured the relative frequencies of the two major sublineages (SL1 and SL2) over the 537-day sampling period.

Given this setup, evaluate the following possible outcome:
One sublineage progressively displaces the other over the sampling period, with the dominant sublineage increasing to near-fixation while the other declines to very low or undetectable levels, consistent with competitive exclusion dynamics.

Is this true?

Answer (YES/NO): NO